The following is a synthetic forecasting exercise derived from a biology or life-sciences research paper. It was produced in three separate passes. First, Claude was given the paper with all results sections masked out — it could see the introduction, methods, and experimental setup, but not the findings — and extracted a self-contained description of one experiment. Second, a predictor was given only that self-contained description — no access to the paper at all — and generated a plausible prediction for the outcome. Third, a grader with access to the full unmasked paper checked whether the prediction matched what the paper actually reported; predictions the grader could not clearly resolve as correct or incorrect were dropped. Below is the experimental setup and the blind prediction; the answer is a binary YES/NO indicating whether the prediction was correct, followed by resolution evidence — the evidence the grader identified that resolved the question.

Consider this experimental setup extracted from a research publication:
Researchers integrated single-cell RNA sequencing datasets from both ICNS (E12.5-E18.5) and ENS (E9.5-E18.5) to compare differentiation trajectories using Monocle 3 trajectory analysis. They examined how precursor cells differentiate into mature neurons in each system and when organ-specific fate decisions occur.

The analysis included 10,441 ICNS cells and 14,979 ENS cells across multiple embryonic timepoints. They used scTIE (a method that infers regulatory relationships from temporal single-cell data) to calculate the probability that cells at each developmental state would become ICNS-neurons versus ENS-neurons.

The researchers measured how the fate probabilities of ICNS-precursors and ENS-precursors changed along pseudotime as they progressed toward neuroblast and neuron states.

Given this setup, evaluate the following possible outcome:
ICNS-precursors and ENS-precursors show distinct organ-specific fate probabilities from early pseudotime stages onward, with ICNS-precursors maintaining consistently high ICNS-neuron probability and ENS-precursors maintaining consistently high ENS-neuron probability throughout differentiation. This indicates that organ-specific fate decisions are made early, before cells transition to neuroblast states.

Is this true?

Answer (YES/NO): NO